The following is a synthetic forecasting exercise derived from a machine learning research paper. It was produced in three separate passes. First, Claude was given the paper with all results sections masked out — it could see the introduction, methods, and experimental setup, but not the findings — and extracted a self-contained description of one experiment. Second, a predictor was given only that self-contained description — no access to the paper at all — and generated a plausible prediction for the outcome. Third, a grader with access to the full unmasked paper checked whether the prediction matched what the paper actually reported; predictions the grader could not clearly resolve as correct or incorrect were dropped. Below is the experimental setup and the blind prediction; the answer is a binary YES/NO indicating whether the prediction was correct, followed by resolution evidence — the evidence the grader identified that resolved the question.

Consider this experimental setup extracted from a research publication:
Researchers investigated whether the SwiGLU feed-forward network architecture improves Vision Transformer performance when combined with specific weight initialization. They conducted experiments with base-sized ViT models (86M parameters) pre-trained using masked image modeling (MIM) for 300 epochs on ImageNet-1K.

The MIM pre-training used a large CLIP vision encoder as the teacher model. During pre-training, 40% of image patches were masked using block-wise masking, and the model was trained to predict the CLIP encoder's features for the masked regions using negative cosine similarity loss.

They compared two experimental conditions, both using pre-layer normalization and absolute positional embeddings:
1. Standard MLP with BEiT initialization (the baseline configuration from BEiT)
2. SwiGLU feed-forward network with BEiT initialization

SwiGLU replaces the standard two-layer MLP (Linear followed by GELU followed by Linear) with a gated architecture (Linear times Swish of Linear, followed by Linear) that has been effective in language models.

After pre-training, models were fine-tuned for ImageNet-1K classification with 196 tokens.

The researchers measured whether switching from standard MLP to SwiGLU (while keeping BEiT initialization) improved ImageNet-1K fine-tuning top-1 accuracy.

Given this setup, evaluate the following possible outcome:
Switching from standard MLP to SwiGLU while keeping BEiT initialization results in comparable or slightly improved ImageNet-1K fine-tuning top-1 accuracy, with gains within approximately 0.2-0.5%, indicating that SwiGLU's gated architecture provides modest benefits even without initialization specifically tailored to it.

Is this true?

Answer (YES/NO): NO